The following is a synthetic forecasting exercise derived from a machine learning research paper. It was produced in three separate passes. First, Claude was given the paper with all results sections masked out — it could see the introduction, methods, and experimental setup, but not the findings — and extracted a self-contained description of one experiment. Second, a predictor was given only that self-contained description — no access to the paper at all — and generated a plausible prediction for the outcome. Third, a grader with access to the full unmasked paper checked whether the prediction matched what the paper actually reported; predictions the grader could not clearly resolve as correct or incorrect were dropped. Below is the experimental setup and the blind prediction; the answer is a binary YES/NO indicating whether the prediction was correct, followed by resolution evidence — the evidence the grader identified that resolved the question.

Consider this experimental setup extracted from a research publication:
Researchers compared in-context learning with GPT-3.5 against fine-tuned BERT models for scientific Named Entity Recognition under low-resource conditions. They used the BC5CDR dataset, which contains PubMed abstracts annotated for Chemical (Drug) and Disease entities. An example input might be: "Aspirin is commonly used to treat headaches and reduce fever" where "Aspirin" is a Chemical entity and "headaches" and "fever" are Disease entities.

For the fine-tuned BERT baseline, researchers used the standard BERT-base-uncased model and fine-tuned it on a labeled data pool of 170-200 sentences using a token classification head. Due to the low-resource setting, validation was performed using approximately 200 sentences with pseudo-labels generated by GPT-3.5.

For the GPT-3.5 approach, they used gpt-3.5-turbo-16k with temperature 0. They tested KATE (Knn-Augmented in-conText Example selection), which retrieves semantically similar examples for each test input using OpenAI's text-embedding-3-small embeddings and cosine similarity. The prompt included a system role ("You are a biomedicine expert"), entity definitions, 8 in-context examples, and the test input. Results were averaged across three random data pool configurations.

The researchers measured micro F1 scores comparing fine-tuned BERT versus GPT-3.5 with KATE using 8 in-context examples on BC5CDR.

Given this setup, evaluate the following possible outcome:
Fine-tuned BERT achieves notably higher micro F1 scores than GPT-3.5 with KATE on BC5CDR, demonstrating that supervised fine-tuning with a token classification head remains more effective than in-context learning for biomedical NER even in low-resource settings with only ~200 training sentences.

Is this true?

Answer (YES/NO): NO